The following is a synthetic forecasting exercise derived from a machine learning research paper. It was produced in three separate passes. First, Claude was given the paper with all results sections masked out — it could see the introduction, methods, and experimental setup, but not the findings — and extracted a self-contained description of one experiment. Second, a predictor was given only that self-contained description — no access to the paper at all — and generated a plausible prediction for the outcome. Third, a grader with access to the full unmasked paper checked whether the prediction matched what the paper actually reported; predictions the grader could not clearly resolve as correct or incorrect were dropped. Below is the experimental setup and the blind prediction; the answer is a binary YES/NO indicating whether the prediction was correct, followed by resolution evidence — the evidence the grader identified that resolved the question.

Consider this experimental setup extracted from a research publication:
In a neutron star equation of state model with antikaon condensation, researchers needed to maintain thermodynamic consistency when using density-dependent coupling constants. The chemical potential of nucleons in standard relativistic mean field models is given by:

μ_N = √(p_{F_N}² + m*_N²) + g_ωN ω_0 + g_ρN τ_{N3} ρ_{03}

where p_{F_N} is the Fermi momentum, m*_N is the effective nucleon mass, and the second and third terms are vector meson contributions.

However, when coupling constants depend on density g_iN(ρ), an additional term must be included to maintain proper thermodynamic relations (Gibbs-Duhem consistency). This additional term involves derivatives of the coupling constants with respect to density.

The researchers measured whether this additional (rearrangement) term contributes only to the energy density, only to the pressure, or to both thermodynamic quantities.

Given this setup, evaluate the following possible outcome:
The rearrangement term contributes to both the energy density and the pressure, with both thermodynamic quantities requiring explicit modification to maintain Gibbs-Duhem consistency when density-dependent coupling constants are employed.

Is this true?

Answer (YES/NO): NO